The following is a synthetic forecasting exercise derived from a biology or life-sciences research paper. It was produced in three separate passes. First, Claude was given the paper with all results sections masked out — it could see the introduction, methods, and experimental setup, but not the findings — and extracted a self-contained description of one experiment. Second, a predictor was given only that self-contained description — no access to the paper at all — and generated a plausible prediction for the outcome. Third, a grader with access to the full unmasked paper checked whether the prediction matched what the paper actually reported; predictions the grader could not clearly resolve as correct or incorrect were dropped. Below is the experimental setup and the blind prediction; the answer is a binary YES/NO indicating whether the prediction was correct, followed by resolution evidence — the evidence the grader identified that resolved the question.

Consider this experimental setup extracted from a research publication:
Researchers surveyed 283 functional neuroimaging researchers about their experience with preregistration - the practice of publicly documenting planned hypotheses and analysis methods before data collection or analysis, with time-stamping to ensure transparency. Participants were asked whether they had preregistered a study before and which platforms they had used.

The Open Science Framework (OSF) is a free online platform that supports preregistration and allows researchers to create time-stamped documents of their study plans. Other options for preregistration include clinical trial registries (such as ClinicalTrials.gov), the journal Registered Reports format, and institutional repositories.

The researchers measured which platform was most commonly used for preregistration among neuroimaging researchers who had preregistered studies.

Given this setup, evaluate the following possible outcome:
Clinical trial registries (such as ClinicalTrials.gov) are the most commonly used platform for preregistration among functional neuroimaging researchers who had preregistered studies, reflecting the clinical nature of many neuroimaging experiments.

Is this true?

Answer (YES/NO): NO